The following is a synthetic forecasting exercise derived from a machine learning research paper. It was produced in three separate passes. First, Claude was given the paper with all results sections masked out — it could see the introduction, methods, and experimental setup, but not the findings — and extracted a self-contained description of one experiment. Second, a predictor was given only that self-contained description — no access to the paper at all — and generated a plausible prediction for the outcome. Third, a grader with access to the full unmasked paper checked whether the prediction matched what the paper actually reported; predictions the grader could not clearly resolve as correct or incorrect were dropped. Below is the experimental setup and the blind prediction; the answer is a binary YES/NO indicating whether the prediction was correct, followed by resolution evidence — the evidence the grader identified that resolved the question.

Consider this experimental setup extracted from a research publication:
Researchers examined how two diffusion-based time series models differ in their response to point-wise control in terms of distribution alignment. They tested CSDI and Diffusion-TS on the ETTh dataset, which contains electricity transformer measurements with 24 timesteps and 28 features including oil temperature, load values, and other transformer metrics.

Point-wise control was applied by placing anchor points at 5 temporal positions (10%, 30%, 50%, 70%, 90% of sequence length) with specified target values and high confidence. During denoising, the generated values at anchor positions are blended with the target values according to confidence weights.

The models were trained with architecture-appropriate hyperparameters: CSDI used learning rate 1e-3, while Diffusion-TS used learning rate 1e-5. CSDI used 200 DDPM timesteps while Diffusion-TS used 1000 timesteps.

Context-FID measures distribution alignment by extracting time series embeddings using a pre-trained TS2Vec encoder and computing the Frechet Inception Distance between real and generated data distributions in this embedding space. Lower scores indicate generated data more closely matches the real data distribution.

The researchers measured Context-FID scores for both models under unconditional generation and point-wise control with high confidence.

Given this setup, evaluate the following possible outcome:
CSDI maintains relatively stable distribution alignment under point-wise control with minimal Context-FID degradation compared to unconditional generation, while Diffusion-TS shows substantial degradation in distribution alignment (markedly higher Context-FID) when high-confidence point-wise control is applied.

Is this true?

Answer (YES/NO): YES